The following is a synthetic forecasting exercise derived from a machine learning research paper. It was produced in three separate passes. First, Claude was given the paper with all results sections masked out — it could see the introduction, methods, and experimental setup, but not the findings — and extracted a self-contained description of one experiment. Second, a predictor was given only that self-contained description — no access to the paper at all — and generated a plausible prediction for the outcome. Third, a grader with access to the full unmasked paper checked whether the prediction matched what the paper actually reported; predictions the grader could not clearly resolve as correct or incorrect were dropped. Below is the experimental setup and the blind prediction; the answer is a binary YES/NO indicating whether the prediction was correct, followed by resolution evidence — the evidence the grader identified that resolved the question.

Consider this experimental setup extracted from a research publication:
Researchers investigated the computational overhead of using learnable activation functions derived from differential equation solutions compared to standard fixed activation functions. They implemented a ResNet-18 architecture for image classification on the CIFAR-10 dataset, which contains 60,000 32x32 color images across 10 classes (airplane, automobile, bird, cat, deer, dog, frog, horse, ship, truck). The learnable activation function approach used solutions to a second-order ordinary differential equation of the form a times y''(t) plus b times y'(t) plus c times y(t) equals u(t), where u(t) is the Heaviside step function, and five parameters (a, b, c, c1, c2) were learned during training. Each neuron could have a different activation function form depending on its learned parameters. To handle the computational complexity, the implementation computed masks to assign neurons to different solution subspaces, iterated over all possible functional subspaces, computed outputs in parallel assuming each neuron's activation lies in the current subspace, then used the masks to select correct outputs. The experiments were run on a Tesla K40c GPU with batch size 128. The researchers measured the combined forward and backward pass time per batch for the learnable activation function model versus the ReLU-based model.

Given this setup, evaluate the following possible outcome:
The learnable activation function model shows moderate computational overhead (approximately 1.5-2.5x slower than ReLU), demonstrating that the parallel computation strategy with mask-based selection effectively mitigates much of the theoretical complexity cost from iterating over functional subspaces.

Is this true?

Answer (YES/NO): NO